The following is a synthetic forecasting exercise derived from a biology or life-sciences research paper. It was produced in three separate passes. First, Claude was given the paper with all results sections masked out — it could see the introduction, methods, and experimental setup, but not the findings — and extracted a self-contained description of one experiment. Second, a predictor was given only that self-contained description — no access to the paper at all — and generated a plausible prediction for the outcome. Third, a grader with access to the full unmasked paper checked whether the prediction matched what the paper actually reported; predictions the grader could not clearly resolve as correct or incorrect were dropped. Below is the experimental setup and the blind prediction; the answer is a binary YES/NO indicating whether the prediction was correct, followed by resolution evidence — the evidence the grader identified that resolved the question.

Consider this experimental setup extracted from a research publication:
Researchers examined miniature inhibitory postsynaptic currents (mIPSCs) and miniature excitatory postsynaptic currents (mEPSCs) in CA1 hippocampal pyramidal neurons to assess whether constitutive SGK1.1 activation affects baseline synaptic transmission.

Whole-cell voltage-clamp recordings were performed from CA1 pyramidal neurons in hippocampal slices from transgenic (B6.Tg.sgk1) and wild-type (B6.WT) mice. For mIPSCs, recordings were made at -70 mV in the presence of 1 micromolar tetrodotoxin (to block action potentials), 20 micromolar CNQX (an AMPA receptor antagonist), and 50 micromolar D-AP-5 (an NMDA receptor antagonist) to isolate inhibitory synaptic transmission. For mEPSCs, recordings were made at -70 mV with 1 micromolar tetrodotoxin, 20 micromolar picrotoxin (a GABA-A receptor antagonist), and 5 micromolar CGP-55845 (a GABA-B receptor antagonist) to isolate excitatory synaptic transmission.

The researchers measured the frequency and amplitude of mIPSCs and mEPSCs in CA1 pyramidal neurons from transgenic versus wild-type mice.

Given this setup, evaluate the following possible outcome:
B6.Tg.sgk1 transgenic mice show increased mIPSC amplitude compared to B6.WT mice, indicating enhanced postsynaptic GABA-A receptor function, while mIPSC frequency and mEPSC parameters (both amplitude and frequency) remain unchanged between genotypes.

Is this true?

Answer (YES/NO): NO